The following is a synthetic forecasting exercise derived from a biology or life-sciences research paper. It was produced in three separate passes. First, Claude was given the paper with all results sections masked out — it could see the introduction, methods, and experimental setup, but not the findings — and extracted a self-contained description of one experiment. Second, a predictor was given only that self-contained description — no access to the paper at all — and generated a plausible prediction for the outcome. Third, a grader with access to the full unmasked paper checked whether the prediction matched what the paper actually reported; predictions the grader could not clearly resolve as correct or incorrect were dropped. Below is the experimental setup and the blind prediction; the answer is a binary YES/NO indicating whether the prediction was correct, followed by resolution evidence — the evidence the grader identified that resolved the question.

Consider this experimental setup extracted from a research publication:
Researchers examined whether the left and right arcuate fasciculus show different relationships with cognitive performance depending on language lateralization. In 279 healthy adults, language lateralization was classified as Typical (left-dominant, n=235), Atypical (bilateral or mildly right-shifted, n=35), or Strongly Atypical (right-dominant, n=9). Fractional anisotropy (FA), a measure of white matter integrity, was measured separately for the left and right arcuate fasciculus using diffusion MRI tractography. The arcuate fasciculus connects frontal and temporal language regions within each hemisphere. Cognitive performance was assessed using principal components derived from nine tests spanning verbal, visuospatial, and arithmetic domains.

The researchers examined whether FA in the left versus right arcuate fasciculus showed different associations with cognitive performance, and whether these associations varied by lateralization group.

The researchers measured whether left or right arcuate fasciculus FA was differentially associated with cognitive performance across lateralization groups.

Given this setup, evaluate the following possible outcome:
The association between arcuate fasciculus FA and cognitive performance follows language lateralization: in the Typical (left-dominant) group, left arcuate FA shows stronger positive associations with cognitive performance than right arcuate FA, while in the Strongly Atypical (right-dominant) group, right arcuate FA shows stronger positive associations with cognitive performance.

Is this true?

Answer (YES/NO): NO